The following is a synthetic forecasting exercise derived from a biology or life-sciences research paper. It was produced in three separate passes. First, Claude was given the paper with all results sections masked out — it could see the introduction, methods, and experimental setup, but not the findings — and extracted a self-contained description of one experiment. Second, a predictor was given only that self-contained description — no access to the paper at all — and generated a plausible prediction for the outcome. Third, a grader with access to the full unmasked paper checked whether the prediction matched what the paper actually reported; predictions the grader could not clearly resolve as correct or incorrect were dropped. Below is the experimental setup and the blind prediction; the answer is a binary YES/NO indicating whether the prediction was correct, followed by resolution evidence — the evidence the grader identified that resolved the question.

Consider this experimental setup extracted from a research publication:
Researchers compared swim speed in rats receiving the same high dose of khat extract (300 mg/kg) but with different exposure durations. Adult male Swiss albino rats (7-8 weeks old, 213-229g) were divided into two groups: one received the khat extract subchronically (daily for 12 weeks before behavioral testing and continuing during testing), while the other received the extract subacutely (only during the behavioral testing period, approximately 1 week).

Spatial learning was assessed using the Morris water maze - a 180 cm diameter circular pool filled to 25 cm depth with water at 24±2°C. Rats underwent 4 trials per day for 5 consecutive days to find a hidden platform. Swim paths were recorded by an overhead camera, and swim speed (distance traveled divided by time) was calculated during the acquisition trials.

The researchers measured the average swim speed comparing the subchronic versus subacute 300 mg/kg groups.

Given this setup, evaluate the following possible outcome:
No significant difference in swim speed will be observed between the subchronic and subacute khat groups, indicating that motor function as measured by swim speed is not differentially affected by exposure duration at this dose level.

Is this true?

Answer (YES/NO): NO